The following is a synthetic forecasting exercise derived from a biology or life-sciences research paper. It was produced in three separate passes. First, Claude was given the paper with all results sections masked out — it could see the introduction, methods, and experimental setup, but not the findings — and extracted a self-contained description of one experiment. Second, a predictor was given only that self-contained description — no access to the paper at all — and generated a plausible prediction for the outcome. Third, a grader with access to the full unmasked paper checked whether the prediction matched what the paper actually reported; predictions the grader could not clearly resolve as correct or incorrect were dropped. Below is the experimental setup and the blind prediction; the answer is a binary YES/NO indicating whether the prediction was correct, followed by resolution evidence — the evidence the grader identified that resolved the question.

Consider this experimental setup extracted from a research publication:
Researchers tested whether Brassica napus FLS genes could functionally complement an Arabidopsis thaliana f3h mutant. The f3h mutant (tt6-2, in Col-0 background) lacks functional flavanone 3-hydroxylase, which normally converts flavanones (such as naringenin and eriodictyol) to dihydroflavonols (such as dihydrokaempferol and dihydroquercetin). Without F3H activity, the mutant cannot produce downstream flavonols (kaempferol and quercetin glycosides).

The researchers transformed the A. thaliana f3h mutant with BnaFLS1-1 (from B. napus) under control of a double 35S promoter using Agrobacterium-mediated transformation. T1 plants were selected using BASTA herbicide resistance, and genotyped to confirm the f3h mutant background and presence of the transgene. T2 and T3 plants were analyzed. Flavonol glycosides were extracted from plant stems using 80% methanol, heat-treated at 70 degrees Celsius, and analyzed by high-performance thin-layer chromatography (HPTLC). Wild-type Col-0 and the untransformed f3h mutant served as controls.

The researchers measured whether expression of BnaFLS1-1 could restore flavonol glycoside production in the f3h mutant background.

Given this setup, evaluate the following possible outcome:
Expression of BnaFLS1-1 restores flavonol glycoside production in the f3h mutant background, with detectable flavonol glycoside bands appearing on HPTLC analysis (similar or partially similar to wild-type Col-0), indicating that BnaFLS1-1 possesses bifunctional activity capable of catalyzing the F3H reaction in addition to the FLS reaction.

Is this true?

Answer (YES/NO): YES